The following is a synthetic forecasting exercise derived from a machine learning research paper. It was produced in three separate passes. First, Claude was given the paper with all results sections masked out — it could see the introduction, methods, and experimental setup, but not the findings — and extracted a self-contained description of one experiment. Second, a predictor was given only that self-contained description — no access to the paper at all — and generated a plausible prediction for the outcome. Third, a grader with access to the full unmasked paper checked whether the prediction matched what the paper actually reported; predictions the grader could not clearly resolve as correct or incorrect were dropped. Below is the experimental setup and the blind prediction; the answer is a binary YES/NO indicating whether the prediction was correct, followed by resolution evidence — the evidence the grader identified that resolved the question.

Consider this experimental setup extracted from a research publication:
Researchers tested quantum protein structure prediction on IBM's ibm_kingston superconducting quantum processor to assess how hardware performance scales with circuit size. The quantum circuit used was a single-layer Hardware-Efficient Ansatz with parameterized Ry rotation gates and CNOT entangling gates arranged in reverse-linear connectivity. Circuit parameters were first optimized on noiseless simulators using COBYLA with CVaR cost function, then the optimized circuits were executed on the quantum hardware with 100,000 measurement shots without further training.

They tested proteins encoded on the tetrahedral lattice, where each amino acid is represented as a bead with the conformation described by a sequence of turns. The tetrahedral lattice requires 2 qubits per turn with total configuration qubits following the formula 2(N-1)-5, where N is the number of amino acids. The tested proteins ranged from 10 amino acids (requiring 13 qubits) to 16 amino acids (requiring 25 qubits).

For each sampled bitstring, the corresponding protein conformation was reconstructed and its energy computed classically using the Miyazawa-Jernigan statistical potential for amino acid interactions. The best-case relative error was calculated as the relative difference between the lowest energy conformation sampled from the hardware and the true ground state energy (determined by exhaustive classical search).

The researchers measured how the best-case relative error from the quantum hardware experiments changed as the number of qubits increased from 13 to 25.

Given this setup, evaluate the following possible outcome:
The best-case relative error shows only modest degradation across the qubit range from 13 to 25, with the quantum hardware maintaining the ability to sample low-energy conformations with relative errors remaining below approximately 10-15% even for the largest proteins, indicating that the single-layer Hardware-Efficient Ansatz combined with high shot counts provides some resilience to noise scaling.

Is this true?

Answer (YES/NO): YES